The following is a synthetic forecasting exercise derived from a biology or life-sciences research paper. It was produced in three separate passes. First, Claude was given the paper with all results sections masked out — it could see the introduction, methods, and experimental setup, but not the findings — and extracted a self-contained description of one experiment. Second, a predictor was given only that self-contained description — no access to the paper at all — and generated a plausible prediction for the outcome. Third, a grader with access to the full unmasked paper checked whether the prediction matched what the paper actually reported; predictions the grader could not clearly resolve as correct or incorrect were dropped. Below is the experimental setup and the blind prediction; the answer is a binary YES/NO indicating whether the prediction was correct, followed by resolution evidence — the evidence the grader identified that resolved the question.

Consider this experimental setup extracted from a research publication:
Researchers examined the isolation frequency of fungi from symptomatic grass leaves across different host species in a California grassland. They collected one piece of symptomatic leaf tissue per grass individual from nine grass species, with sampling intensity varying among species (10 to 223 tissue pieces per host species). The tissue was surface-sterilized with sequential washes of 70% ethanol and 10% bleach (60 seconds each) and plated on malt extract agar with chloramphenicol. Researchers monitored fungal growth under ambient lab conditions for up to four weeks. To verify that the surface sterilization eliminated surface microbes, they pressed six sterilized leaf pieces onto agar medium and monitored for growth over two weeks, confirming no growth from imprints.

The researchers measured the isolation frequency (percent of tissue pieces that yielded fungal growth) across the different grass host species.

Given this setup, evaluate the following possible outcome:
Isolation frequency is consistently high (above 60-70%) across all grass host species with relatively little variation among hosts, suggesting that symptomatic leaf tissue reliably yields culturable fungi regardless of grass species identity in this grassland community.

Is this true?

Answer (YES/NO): NO